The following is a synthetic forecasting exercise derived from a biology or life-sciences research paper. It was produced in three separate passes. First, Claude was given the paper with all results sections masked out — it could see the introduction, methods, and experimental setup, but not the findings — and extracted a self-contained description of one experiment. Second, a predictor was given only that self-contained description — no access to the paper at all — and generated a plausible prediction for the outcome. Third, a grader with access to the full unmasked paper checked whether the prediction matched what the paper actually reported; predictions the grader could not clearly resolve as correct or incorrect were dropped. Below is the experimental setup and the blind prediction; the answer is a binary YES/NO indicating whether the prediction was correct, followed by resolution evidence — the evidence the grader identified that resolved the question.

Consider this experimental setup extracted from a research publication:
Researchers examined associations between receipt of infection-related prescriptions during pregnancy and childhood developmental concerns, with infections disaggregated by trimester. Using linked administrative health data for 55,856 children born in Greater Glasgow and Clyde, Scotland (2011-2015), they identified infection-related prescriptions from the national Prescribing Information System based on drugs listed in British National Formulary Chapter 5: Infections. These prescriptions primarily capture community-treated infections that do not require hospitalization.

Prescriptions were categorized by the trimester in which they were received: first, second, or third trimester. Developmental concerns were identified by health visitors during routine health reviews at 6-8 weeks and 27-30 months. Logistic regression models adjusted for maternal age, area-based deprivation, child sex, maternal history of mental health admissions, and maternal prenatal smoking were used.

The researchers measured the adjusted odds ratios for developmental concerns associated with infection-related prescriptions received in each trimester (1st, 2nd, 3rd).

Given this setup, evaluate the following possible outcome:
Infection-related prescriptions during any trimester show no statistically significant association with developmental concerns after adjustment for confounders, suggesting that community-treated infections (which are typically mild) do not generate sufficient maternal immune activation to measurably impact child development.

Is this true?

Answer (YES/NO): YES